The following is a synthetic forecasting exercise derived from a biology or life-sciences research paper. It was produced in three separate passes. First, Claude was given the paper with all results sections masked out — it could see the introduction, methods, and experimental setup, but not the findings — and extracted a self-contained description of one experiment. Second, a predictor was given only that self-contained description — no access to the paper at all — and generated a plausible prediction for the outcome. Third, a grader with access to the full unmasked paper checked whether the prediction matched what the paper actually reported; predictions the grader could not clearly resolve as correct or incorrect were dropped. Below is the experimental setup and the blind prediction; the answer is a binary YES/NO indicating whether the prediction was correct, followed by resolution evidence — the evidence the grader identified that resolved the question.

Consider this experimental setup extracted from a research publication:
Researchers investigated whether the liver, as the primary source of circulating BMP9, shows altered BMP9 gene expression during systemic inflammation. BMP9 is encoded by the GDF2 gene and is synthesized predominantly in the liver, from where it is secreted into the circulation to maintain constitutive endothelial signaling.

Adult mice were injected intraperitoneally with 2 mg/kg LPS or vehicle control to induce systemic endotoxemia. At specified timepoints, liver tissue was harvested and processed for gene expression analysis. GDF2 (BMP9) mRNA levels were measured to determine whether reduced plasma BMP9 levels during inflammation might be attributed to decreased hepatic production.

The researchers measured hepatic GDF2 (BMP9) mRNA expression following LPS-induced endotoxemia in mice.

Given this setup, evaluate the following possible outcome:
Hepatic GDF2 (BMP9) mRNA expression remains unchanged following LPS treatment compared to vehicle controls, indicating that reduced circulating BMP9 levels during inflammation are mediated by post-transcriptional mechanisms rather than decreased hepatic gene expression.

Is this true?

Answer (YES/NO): NO